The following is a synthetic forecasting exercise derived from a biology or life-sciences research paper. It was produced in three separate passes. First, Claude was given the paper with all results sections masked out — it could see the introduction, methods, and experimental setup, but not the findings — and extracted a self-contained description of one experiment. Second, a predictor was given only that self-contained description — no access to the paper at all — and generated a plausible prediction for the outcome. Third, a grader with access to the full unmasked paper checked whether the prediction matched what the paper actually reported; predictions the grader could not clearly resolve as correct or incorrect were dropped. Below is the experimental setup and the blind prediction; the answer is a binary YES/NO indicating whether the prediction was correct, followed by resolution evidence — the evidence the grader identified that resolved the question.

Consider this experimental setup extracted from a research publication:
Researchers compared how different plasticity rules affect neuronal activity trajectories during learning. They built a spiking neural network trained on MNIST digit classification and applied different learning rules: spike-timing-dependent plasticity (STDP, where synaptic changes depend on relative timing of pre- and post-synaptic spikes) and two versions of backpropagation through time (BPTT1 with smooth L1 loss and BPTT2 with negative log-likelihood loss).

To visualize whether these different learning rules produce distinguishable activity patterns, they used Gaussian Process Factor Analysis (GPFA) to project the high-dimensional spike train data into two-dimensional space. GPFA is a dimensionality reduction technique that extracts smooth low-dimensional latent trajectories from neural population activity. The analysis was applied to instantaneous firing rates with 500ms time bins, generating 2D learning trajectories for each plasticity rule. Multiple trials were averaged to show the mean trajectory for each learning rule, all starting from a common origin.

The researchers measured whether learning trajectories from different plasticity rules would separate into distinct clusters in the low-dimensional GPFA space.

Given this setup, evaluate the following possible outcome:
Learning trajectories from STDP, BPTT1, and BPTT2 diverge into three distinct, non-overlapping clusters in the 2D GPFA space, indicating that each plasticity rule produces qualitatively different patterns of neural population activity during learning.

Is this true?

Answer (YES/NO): NO